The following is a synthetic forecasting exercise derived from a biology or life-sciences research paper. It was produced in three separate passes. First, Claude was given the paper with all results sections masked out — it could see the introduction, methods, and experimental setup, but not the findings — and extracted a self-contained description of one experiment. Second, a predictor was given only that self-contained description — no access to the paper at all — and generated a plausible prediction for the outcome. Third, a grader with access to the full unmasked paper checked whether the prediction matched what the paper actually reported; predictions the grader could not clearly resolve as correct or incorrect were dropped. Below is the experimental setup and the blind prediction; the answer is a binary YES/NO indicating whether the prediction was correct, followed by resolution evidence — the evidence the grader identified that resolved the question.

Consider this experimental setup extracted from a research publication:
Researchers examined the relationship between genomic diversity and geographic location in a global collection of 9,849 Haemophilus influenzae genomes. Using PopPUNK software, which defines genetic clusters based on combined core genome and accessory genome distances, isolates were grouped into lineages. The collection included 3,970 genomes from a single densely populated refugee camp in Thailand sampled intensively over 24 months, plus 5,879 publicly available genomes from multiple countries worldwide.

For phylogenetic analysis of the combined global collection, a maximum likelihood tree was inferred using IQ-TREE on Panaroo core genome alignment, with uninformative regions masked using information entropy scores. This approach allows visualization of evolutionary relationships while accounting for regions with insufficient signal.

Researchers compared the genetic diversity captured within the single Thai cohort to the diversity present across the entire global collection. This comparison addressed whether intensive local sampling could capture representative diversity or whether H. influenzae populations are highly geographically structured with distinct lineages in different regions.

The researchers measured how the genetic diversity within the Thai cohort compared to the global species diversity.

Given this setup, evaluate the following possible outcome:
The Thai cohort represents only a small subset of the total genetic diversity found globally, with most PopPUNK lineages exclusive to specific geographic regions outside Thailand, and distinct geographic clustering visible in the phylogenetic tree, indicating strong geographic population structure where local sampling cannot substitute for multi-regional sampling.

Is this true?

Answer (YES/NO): NO